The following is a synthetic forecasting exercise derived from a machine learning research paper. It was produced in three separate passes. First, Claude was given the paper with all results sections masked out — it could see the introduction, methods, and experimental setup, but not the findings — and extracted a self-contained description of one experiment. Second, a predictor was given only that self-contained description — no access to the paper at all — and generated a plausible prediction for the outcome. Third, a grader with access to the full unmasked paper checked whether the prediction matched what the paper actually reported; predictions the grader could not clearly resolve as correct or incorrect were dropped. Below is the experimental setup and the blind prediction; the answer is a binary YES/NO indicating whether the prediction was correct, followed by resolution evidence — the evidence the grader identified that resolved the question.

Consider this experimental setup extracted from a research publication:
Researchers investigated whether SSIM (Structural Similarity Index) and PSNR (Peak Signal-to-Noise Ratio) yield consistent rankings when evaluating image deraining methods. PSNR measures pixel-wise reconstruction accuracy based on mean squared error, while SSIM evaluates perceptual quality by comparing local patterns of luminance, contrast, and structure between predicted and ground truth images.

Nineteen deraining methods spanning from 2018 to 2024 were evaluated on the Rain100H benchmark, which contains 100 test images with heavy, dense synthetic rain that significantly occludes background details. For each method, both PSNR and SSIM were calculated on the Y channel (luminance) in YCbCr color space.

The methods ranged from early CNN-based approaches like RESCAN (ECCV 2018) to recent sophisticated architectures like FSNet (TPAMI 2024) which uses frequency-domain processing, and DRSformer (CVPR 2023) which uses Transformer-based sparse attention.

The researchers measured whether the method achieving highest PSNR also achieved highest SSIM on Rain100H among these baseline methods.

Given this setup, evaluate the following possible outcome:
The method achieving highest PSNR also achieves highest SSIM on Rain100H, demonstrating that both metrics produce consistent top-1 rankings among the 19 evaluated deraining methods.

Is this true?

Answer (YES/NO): NO